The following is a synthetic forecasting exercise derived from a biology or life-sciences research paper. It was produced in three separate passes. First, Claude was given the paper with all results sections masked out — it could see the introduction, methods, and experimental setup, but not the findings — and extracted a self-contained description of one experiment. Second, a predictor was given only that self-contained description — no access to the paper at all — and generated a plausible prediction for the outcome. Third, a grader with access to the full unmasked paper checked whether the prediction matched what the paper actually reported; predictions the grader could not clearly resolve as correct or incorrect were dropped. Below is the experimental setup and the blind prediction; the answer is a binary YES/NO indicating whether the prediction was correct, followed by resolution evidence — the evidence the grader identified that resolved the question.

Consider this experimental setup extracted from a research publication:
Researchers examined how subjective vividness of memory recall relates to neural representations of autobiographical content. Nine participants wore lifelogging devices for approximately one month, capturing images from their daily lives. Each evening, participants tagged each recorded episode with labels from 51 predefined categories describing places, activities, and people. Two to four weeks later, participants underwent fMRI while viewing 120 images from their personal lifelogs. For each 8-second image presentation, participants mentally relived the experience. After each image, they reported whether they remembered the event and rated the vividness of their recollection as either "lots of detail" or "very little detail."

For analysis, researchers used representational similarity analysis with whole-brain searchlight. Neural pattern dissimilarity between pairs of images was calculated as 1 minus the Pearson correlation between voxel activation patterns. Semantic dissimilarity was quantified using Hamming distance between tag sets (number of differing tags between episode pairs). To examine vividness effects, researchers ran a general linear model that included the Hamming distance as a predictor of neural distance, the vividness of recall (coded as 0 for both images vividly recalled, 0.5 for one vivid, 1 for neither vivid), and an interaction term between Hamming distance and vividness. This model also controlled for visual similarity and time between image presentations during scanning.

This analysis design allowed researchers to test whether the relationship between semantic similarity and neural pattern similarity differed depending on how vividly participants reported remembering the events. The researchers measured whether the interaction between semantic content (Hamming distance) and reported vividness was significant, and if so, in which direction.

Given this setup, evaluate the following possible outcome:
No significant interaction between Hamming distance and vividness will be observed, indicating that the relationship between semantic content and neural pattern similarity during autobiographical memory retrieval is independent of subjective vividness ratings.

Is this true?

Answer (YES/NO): NO